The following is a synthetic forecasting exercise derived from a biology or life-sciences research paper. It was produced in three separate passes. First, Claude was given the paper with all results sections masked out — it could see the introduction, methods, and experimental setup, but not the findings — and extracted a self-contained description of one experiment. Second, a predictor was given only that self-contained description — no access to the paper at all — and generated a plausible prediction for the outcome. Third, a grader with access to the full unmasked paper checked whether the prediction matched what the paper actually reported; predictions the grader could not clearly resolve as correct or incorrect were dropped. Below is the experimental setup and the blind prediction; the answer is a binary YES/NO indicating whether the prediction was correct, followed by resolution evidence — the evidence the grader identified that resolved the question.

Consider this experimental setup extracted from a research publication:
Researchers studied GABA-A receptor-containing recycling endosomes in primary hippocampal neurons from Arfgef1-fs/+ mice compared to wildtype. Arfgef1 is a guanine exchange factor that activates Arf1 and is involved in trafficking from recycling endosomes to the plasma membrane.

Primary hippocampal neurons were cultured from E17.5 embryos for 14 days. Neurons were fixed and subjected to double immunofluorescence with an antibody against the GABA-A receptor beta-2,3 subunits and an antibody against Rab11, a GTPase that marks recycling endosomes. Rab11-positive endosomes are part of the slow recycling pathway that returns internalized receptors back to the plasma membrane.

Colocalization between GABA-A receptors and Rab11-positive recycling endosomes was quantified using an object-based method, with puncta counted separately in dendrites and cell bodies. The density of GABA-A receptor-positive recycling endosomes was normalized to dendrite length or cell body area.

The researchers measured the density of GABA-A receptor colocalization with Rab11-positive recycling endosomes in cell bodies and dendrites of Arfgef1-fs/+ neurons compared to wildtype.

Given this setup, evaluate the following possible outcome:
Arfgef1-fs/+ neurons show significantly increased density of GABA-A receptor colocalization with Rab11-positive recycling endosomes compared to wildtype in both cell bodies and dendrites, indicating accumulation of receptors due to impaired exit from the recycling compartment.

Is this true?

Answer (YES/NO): NO